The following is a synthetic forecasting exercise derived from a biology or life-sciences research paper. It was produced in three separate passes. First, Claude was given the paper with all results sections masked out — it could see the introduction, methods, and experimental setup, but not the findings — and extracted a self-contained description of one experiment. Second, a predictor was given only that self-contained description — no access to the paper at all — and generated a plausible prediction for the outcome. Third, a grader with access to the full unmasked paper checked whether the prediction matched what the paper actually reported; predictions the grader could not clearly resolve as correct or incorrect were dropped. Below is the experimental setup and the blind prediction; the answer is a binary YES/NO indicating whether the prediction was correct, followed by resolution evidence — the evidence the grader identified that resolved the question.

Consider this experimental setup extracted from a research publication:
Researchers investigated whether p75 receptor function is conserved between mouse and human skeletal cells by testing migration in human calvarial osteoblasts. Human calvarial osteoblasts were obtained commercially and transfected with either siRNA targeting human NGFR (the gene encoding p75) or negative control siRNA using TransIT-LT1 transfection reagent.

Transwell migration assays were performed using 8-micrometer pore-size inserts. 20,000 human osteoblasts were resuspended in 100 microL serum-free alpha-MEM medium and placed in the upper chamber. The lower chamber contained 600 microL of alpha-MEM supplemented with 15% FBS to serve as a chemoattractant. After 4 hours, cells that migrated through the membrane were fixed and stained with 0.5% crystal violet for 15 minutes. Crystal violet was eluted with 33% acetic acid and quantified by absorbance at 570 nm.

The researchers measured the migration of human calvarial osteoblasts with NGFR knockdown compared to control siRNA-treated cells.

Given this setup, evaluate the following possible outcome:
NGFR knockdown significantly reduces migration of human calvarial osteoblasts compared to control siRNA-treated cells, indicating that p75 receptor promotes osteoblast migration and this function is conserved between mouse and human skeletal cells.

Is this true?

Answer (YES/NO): YES